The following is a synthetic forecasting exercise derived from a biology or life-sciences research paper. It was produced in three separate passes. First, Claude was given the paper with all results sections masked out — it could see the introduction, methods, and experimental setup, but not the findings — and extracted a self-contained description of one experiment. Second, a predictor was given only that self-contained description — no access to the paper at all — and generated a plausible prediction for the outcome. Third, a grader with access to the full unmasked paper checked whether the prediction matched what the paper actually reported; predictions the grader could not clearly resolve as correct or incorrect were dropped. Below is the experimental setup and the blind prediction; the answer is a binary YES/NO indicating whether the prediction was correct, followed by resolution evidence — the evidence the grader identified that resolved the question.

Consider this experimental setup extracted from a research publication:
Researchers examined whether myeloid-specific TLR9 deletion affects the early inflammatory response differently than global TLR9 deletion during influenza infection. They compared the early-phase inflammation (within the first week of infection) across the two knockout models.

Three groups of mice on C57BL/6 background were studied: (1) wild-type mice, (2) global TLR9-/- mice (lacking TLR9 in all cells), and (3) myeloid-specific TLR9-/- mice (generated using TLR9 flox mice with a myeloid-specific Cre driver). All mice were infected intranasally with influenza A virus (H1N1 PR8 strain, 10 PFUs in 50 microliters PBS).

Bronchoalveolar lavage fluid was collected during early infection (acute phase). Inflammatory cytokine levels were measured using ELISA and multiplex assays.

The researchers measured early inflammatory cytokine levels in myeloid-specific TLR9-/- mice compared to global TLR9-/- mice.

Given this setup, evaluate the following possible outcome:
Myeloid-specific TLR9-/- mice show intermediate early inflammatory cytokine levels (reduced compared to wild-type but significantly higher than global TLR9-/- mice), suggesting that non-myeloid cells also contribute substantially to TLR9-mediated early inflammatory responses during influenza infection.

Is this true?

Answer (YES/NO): NO